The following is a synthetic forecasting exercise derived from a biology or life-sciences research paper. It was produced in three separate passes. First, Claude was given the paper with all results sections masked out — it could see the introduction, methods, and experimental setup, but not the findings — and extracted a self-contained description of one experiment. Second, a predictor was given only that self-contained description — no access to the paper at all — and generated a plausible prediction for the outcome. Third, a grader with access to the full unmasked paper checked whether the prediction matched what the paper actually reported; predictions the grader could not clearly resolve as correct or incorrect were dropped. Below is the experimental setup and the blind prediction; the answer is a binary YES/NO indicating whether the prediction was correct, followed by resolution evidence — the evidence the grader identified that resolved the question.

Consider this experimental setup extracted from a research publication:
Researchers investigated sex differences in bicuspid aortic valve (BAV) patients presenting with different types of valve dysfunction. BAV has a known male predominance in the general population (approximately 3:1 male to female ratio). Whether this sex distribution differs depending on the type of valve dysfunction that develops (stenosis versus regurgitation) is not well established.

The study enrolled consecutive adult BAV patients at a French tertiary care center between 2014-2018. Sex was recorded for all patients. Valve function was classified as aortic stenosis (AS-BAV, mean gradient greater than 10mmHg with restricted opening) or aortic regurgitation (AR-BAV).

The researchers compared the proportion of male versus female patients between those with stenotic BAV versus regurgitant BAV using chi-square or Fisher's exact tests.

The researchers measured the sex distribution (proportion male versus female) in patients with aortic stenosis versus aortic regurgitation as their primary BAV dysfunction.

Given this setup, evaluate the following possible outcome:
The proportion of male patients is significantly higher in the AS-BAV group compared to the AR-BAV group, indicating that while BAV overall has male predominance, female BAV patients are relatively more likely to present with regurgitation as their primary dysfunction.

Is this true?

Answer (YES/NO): NO